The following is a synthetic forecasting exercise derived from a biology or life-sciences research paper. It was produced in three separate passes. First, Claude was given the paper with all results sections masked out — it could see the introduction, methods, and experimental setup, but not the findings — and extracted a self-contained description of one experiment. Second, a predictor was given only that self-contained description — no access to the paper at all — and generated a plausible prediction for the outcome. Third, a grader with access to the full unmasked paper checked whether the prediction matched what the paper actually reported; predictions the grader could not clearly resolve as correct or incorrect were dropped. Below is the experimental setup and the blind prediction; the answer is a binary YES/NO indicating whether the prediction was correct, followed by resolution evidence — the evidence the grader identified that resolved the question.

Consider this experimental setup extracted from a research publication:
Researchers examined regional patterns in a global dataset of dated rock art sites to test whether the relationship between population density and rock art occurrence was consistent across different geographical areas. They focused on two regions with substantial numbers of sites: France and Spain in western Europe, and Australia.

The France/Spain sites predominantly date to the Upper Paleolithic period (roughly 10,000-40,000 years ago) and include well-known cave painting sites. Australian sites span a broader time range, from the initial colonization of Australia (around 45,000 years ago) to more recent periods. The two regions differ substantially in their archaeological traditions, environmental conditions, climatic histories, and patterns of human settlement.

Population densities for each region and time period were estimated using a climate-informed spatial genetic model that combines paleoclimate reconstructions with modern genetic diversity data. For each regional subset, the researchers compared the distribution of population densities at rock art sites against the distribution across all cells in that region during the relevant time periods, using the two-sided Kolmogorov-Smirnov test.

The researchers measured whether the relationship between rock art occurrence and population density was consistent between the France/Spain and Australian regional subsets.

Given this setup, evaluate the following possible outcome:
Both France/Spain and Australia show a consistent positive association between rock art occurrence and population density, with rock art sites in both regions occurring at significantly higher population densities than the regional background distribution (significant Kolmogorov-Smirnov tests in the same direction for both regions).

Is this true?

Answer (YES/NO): YES